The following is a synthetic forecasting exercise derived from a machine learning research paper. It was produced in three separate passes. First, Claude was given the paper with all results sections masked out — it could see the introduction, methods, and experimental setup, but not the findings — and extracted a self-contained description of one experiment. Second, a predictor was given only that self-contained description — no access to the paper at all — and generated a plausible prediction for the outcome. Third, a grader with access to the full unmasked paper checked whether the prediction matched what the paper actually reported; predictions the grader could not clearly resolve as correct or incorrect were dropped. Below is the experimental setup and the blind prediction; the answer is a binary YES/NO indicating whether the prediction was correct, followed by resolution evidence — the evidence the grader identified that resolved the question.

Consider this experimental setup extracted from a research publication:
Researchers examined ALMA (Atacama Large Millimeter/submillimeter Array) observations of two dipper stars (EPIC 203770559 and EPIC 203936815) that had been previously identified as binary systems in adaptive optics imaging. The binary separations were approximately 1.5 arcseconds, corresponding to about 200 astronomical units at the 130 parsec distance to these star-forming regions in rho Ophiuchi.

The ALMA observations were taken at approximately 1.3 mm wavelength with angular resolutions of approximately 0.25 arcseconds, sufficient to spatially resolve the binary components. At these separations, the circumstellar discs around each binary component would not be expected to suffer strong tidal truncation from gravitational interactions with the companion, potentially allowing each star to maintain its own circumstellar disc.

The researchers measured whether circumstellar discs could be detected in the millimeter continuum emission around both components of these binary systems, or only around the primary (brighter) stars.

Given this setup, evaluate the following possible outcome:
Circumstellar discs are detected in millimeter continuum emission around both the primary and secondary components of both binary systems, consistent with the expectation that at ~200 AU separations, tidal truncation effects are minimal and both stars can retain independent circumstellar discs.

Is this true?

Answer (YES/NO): YES